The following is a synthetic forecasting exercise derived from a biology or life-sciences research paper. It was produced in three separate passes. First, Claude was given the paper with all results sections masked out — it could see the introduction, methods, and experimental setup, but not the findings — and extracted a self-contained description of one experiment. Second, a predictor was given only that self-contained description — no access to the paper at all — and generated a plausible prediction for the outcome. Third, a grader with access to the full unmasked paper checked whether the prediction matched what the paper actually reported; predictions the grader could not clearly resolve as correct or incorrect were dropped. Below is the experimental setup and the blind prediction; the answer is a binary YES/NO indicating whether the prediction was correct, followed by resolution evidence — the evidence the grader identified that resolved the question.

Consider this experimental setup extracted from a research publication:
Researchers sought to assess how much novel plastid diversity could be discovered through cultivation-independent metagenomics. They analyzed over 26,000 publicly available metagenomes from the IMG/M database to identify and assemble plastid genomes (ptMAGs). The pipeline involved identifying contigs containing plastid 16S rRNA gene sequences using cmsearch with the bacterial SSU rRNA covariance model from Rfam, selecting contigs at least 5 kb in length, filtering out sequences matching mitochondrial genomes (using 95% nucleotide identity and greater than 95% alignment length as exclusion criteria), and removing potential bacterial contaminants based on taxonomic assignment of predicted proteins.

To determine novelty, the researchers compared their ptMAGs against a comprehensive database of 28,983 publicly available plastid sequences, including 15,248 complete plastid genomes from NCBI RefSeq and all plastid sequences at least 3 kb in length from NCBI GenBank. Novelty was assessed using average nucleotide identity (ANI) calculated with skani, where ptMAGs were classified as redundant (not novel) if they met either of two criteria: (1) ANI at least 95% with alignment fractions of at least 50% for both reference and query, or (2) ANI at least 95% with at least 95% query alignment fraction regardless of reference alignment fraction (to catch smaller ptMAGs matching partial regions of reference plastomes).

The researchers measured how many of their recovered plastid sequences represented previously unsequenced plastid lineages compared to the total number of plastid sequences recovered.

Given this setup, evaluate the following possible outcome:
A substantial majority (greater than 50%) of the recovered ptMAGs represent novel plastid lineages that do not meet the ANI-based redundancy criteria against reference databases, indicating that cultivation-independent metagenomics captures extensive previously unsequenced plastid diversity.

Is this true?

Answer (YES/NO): NO